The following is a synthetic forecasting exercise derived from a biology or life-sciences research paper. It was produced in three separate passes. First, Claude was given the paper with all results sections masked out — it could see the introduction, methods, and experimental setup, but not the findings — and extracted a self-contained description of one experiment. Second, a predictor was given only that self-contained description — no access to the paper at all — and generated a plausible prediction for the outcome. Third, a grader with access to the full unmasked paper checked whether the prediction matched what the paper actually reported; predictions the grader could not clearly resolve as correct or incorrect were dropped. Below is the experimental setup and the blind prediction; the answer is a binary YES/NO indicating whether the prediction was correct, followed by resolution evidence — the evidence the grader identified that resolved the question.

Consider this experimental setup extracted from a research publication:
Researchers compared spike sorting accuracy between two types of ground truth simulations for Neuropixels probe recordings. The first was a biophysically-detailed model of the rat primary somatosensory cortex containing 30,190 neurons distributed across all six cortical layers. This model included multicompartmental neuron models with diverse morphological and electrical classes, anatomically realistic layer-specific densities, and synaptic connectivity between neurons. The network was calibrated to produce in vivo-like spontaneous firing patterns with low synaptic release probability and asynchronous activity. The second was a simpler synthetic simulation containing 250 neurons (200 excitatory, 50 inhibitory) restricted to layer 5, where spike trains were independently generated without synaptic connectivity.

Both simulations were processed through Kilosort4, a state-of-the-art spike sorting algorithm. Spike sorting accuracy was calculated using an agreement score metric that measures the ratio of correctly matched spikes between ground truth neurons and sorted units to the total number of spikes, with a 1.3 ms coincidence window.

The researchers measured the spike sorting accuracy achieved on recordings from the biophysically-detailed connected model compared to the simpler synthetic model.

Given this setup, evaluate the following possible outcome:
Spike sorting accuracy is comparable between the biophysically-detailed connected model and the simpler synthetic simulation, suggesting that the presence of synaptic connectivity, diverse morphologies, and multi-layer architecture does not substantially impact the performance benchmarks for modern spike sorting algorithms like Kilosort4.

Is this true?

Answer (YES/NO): NO